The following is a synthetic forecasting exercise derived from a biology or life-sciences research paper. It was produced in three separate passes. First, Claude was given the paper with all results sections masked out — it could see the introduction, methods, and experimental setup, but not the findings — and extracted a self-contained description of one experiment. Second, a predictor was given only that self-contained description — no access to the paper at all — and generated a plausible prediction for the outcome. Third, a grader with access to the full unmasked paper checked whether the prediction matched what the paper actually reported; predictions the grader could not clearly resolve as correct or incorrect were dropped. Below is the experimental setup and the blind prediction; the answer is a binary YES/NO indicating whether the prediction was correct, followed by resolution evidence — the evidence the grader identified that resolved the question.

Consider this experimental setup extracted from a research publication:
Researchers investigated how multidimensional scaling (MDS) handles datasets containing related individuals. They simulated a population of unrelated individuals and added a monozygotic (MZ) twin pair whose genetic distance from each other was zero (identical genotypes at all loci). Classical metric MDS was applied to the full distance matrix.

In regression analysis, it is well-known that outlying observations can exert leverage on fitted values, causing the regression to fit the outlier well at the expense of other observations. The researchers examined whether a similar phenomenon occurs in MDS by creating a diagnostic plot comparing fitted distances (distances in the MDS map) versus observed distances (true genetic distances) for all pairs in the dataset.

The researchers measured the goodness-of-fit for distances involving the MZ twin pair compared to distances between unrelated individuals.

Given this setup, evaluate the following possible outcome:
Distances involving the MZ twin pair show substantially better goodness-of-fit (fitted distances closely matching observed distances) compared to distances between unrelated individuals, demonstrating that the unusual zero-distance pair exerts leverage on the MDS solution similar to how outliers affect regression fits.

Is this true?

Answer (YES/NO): YES